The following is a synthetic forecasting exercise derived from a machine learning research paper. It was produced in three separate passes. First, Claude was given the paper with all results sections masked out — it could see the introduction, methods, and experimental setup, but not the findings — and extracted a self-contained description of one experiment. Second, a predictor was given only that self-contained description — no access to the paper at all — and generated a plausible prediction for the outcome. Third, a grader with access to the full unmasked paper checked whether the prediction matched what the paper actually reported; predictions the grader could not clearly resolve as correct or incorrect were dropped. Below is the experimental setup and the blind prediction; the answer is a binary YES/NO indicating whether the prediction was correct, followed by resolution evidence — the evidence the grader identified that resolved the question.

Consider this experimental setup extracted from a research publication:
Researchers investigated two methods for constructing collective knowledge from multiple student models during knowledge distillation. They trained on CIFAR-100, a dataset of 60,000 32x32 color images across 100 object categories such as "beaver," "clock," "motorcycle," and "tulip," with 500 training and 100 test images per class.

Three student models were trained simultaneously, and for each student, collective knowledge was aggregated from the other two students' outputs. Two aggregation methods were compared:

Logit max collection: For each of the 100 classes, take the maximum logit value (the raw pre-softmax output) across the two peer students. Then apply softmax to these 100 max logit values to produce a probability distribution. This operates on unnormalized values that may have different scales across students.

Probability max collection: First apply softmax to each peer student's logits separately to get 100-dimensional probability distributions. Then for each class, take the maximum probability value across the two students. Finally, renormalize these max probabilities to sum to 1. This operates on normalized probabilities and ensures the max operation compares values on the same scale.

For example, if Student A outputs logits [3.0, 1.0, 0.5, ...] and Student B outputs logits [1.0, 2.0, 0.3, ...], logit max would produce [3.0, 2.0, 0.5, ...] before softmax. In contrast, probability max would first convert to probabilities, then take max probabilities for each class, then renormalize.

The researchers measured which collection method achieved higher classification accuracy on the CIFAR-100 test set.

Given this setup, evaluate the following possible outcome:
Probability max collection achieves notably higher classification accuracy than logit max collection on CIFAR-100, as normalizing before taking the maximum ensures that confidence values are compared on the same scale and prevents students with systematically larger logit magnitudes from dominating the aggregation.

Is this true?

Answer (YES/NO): NO